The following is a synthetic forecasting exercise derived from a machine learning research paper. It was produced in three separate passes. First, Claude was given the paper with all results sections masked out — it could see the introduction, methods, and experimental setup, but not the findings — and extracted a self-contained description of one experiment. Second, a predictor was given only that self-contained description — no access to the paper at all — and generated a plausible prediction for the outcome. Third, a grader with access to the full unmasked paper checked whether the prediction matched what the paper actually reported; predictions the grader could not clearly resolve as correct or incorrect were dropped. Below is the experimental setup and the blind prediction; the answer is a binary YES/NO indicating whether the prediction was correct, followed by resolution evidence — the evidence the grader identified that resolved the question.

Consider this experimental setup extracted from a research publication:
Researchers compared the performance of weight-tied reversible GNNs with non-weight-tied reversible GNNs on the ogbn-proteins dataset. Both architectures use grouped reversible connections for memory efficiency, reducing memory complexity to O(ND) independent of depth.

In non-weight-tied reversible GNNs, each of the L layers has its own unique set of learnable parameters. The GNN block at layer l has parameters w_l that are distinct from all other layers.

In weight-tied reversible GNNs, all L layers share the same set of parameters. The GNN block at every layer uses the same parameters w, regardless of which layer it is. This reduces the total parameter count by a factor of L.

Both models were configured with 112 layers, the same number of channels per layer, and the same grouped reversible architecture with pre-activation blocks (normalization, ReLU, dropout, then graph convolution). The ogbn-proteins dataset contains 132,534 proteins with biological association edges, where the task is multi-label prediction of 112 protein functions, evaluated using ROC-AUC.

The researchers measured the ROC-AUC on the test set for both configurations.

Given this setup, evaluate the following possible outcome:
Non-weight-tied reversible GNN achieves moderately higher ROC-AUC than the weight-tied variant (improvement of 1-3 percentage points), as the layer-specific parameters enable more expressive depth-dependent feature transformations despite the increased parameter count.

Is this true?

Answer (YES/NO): YES